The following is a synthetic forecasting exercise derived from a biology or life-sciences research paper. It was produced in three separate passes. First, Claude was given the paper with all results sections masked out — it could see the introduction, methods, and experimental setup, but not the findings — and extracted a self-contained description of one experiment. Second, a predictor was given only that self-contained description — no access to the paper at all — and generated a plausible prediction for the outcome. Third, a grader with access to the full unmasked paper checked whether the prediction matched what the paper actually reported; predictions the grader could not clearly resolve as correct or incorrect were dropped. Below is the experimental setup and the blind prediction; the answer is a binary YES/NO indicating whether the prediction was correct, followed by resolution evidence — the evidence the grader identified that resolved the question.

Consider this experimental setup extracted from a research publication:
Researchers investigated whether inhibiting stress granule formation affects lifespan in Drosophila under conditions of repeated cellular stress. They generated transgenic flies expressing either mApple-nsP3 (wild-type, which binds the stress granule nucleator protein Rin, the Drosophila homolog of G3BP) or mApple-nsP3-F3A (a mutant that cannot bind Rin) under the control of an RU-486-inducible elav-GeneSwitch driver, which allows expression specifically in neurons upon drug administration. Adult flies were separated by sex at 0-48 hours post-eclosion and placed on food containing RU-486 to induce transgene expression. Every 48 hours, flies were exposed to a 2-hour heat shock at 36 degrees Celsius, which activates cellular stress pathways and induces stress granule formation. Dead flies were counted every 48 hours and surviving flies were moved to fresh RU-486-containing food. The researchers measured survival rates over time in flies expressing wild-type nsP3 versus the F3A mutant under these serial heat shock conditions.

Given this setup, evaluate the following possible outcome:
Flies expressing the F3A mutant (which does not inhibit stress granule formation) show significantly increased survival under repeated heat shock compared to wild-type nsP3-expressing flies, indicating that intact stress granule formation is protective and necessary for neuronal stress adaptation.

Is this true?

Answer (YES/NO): NO